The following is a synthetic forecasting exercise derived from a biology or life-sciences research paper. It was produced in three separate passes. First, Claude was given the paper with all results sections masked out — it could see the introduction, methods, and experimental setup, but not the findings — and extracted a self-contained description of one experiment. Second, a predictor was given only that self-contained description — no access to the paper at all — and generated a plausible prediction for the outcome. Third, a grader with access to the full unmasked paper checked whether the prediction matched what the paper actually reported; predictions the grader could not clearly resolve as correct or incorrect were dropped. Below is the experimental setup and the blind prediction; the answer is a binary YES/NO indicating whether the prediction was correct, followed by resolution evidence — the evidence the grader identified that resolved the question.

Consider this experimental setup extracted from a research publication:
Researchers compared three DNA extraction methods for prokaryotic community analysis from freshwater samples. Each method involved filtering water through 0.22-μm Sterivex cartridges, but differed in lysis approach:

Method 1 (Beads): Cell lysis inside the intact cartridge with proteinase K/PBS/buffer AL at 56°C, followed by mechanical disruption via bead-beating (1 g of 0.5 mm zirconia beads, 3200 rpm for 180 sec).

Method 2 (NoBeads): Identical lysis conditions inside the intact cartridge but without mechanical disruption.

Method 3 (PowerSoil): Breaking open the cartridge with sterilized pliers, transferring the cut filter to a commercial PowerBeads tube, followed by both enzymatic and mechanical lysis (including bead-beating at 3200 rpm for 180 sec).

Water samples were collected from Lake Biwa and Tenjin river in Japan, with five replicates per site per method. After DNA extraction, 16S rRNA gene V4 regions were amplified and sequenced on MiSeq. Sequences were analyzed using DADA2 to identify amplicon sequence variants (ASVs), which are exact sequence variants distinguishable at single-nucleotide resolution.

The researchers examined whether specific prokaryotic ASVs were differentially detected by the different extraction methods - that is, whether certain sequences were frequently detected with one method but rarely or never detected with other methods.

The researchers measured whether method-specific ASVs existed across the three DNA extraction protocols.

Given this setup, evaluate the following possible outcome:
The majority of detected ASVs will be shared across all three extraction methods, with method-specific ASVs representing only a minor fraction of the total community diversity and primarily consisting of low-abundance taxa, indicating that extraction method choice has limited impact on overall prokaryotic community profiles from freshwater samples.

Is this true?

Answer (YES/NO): NO